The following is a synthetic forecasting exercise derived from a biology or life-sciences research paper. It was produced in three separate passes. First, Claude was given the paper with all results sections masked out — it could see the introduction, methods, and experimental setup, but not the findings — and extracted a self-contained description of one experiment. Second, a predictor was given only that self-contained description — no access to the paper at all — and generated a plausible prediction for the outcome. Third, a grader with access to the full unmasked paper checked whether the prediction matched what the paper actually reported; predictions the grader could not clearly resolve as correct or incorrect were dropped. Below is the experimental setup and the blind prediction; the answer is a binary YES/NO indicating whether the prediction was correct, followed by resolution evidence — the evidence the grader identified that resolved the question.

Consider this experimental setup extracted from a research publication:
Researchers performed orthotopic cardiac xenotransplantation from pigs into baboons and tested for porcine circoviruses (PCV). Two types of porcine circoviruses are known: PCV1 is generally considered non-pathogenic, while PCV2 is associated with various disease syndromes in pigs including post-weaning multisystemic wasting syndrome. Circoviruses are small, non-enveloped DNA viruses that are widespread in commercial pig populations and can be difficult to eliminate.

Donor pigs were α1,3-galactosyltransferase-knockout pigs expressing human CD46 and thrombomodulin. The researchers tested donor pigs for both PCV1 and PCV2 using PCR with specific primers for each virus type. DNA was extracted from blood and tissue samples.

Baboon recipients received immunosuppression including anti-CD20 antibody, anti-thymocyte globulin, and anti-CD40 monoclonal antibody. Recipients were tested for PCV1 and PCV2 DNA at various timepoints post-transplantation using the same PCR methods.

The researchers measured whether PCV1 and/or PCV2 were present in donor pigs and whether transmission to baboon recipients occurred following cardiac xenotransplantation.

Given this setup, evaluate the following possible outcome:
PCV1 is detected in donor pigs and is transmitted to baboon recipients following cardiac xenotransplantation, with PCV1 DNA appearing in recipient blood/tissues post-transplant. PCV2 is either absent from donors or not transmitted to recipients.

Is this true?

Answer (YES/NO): NO